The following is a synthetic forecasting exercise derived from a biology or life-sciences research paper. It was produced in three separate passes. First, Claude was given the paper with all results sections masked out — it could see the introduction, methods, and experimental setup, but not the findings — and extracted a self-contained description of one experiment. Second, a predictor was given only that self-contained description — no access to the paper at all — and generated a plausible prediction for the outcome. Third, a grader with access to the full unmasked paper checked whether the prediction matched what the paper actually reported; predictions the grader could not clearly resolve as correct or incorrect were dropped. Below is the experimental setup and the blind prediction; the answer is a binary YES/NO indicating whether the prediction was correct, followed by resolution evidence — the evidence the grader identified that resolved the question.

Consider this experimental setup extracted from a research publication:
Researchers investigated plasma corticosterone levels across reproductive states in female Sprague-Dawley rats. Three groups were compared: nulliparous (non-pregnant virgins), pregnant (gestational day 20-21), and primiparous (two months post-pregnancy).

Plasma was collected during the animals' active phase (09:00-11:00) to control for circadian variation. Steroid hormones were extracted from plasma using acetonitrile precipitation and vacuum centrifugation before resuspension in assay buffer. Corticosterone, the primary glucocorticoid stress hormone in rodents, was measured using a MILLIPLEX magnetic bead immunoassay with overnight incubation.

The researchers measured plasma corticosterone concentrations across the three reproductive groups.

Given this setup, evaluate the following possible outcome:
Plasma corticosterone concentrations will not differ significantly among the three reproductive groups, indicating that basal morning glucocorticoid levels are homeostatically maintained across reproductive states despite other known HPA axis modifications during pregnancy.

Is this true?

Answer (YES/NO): YES